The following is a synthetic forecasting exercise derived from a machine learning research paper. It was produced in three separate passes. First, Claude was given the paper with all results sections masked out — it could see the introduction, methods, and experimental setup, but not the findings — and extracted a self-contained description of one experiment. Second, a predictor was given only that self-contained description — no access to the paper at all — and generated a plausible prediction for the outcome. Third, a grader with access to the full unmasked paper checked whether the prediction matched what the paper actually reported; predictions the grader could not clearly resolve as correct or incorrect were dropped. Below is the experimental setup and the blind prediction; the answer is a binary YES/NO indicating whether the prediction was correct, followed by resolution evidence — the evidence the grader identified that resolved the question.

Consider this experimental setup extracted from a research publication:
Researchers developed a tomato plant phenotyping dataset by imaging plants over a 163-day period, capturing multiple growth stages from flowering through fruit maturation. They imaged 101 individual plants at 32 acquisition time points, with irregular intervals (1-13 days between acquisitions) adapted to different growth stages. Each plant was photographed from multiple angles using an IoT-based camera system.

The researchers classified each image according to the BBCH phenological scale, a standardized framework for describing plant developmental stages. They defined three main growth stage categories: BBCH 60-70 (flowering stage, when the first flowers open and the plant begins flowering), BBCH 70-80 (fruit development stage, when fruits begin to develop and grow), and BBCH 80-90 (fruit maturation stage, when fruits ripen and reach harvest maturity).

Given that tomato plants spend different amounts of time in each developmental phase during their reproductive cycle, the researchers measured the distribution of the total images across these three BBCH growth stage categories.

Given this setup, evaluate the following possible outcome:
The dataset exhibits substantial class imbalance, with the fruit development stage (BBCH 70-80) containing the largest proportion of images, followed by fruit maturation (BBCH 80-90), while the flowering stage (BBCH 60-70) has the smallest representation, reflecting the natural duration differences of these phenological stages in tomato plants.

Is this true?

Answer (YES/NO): NO